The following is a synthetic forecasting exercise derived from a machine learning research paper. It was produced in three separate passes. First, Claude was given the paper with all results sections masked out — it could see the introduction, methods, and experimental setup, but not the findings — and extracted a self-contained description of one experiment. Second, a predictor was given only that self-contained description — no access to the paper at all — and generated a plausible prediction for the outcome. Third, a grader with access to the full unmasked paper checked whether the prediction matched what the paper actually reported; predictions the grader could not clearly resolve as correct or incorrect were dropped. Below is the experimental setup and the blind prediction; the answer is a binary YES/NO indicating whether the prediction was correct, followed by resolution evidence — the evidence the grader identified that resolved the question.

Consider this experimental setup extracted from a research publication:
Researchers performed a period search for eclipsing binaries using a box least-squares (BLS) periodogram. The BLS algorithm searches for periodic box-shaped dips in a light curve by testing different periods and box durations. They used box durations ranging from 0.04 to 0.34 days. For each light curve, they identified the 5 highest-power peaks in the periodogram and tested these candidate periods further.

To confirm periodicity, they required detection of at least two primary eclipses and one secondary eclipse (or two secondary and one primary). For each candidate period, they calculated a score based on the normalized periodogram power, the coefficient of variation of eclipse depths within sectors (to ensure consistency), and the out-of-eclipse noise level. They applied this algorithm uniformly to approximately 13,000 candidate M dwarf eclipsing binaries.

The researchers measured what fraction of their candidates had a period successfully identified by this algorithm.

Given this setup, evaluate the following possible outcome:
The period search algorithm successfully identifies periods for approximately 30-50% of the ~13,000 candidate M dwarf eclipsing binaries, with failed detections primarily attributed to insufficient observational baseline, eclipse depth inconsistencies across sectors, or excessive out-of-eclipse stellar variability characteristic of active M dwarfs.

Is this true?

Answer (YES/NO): NO